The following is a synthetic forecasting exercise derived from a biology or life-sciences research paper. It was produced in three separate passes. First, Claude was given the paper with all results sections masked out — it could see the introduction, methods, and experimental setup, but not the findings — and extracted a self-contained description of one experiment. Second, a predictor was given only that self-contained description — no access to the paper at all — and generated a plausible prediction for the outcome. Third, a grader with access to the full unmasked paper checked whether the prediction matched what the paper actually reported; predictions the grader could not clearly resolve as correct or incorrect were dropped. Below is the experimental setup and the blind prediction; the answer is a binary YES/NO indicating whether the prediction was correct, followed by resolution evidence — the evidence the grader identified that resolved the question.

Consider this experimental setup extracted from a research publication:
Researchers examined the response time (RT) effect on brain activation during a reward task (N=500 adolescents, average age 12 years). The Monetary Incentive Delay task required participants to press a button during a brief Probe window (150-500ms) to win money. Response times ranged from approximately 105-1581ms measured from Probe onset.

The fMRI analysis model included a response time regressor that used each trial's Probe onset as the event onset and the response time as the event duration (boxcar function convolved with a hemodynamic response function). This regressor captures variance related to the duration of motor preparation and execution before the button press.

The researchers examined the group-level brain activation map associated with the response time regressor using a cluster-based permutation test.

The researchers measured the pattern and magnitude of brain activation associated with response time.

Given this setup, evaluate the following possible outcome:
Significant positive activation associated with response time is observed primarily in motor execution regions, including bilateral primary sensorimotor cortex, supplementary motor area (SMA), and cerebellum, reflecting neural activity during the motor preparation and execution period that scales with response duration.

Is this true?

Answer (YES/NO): NO